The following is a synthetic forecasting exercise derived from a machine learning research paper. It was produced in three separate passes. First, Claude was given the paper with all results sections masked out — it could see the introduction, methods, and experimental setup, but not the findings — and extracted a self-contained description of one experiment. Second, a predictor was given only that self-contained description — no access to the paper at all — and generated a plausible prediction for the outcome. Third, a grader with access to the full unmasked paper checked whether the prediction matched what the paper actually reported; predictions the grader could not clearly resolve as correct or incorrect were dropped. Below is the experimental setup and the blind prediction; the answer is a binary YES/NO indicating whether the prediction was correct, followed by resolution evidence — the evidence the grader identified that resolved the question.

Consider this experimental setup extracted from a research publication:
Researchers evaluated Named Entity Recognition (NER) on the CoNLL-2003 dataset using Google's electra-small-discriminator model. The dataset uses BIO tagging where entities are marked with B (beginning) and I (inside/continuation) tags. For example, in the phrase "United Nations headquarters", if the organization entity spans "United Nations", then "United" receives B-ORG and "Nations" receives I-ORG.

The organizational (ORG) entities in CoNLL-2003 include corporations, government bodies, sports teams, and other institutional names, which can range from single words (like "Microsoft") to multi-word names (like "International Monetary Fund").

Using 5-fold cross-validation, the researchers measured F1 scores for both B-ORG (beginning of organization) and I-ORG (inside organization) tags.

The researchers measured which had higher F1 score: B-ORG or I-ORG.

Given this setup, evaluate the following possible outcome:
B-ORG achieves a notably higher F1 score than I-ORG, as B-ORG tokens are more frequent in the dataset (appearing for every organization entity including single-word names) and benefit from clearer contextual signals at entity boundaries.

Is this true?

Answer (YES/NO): YES